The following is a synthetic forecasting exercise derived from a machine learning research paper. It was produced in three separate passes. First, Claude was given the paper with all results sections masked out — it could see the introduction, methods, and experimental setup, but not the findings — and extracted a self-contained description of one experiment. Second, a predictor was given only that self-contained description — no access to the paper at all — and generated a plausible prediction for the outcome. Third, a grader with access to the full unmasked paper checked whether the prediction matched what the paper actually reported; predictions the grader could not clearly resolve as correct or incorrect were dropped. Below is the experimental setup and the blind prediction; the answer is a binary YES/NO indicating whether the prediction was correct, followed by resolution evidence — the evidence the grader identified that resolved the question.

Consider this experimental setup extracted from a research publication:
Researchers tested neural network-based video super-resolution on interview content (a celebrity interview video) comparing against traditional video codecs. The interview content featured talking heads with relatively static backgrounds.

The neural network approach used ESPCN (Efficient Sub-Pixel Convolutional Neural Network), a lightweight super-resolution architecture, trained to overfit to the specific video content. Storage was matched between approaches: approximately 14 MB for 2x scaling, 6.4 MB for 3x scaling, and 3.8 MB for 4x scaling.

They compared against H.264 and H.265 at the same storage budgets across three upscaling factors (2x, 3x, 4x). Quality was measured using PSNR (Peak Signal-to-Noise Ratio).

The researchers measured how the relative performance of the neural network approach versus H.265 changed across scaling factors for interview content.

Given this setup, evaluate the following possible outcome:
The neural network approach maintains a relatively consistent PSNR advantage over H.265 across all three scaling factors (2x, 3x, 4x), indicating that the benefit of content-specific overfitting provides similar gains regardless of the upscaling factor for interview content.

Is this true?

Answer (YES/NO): NO